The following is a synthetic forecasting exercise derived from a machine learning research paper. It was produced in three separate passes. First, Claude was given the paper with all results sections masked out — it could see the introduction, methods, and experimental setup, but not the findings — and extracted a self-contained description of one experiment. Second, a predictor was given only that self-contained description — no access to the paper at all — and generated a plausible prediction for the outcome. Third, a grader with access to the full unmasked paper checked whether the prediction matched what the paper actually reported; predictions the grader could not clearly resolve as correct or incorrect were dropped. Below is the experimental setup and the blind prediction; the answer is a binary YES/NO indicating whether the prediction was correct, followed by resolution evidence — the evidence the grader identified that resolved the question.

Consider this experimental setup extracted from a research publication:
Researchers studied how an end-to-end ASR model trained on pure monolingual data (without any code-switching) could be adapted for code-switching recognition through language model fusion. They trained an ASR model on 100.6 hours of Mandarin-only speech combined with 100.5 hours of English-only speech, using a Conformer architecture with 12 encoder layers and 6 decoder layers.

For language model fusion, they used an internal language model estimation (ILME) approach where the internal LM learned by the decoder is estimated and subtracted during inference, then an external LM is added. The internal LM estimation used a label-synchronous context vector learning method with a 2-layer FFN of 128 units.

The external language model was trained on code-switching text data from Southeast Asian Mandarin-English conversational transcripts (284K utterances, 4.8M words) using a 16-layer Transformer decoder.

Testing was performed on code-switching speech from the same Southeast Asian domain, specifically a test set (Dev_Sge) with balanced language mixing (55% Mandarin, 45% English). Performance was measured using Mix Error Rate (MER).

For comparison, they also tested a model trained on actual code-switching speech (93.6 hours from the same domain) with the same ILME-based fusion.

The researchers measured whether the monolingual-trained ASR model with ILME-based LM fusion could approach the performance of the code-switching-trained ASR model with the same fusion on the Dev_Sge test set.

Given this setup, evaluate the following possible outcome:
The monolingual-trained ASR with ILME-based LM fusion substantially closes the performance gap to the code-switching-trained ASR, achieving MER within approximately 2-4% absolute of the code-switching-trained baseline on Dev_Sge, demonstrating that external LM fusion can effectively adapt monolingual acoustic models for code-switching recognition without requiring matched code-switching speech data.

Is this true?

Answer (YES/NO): NO